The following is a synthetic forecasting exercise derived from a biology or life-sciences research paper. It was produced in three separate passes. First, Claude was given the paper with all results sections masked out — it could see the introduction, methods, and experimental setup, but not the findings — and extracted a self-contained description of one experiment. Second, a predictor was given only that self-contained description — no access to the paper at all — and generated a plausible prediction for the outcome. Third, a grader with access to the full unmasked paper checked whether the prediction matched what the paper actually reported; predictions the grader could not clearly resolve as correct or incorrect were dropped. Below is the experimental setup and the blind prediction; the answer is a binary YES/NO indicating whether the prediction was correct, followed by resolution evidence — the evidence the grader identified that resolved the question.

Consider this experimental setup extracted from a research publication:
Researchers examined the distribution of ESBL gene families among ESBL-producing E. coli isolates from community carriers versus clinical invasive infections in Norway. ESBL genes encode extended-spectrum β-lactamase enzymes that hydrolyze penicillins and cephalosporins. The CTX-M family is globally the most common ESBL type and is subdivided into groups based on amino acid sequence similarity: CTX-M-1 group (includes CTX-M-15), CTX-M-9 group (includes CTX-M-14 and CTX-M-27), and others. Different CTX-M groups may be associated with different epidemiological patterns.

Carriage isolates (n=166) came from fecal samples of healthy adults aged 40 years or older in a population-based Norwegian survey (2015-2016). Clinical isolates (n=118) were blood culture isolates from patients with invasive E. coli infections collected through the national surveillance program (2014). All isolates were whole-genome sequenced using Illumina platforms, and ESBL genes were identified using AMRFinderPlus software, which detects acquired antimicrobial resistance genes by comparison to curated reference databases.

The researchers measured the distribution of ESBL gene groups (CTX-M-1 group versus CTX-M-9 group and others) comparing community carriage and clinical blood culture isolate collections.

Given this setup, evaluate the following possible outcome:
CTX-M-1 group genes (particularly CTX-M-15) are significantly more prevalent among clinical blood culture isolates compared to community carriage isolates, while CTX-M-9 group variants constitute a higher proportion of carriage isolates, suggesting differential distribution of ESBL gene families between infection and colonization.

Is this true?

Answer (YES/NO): YES